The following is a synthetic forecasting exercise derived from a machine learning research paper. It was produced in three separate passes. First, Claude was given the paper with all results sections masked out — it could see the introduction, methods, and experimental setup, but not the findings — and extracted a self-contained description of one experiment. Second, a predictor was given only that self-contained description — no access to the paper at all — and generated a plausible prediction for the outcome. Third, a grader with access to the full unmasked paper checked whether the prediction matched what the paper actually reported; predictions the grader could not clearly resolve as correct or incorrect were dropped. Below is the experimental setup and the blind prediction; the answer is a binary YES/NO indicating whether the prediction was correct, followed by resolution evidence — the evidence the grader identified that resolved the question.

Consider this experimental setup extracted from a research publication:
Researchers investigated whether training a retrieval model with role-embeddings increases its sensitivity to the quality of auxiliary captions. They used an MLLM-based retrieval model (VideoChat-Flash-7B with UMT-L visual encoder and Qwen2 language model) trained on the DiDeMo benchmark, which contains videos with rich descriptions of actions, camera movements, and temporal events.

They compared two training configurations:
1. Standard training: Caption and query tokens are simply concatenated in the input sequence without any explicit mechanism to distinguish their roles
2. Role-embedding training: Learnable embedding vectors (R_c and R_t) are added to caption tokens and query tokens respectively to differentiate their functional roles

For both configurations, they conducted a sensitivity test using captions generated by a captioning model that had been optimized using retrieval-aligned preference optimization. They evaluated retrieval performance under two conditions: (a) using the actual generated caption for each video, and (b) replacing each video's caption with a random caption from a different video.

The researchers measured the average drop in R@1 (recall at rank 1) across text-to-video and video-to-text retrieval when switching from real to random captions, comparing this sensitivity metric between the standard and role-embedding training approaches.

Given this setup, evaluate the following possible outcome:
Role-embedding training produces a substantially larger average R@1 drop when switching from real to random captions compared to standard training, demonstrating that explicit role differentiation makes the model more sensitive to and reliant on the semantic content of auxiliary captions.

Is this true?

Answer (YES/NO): YES